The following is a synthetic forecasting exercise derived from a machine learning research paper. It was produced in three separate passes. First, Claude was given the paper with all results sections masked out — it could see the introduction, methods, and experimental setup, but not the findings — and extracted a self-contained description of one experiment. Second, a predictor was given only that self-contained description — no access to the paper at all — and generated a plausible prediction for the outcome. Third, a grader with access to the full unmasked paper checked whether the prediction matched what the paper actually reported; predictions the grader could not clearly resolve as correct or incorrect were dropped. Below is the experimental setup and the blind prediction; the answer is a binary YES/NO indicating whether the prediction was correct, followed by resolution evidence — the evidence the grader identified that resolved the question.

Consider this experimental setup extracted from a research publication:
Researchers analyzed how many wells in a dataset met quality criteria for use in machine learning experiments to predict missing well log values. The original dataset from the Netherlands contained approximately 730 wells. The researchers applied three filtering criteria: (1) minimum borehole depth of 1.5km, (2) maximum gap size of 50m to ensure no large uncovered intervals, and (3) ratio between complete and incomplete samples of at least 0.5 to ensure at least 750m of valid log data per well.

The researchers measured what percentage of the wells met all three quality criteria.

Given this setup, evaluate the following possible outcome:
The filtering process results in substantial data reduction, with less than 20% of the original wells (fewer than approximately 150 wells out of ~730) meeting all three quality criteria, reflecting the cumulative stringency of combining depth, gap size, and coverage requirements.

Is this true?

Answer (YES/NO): YES